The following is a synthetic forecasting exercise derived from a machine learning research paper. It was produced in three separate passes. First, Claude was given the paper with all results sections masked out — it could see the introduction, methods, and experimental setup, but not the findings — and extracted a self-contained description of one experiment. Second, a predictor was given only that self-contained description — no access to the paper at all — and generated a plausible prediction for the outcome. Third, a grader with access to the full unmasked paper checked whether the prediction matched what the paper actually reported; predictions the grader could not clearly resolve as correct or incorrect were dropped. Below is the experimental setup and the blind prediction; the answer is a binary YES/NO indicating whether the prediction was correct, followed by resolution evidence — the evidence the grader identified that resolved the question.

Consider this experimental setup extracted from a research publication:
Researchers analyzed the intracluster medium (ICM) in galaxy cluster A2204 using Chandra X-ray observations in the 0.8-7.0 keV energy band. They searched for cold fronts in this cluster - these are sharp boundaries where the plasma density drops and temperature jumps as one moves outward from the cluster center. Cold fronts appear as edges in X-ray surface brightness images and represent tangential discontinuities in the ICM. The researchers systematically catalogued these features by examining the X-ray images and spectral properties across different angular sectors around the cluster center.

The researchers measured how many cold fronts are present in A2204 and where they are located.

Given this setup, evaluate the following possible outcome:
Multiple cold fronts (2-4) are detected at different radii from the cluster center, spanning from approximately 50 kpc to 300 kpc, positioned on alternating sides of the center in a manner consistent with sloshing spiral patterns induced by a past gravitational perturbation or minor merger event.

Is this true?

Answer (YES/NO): NO